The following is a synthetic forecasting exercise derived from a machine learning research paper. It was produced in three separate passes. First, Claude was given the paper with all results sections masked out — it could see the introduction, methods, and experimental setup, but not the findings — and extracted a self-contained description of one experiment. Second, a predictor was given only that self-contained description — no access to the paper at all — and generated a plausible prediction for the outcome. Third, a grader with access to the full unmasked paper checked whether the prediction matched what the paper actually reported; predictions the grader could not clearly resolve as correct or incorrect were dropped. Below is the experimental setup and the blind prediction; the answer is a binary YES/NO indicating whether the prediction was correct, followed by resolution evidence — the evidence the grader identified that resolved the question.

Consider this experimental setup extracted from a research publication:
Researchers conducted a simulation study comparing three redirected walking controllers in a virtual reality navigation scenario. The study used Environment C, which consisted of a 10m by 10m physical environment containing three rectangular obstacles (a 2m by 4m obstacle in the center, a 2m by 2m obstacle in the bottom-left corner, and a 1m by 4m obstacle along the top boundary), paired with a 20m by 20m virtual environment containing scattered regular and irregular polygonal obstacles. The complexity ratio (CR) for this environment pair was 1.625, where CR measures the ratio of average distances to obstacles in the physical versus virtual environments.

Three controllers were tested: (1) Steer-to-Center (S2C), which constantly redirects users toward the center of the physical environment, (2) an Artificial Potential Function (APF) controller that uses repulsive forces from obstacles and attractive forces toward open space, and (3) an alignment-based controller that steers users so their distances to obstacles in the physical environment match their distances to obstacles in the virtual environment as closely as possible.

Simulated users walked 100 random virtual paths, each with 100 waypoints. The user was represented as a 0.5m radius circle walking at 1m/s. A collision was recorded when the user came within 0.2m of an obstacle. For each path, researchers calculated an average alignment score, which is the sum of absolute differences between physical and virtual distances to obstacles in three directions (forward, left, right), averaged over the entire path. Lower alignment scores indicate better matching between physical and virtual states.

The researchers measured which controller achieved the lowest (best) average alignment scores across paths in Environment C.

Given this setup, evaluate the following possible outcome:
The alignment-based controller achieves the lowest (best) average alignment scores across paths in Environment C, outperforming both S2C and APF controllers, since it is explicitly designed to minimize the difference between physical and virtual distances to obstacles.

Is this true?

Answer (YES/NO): NO